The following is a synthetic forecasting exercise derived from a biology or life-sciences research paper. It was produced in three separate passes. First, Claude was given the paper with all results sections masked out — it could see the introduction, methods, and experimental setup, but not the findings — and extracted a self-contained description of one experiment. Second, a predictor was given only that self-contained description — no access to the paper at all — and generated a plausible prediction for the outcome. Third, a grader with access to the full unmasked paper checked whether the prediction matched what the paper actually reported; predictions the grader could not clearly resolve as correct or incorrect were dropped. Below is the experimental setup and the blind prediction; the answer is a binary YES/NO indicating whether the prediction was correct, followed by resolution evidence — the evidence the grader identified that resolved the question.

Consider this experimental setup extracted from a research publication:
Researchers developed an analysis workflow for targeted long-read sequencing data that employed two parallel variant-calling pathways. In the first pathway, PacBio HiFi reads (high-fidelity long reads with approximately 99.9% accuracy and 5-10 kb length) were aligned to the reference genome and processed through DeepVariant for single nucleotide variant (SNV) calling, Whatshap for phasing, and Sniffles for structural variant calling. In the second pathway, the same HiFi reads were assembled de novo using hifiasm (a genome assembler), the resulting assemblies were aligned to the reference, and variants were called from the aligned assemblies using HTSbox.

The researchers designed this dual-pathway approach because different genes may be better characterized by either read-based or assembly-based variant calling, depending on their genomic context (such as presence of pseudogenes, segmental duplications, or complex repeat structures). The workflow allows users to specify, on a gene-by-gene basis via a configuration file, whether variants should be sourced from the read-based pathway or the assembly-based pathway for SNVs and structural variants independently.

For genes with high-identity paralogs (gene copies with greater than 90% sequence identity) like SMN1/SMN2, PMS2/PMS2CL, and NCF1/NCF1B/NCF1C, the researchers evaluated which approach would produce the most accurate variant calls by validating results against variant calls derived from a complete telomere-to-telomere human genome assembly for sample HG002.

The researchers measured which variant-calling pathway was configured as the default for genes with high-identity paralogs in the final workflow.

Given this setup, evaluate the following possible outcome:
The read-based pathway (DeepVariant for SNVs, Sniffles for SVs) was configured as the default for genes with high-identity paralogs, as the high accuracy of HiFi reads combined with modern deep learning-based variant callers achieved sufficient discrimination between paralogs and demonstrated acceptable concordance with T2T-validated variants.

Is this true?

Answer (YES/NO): NO